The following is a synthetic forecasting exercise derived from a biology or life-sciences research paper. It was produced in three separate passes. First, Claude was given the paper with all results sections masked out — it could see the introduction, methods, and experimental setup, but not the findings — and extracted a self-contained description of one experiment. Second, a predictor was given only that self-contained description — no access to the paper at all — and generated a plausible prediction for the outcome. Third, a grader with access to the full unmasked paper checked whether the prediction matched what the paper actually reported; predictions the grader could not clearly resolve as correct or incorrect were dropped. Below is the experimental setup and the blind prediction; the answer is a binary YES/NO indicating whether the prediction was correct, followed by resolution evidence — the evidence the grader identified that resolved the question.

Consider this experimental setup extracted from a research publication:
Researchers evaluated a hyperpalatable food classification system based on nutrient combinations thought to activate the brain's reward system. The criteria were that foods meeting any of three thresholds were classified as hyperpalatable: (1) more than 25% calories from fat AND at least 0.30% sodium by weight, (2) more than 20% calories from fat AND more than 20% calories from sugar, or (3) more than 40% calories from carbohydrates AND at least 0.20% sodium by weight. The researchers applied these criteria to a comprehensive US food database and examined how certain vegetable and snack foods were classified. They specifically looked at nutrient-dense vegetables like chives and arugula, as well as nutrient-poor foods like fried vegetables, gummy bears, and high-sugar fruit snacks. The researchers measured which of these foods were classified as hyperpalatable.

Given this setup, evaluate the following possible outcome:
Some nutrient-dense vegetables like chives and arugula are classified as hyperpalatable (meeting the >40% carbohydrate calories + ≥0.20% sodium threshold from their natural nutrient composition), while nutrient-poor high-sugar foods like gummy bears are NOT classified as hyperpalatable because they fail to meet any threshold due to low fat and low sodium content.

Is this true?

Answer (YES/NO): YES